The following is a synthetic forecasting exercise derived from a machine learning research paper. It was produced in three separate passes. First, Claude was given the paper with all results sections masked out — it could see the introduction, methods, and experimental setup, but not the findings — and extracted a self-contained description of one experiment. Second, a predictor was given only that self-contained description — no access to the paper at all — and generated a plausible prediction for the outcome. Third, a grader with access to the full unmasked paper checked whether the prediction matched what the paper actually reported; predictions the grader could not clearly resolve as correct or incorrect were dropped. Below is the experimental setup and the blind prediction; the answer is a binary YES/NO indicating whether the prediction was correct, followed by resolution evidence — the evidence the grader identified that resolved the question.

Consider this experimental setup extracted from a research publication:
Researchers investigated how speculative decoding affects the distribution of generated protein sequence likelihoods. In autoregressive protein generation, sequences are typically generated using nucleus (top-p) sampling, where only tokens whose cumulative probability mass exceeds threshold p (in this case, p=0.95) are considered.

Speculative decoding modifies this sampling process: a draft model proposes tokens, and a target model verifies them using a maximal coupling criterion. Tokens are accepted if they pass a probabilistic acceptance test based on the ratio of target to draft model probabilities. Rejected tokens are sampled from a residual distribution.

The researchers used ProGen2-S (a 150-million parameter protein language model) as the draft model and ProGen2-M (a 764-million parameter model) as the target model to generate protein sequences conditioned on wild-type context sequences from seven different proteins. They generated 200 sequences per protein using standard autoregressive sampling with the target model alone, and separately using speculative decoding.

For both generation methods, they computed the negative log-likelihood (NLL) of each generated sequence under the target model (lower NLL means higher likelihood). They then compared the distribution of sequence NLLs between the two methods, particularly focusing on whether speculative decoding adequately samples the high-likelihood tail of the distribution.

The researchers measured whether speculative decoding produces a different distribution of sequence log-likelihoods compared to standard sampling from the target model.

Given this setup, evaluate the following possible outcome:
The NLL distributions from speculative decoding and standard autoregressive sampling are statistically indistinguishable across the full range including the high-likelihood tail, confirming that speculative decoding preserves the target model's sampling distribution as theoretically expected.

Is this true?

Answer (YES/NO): NO